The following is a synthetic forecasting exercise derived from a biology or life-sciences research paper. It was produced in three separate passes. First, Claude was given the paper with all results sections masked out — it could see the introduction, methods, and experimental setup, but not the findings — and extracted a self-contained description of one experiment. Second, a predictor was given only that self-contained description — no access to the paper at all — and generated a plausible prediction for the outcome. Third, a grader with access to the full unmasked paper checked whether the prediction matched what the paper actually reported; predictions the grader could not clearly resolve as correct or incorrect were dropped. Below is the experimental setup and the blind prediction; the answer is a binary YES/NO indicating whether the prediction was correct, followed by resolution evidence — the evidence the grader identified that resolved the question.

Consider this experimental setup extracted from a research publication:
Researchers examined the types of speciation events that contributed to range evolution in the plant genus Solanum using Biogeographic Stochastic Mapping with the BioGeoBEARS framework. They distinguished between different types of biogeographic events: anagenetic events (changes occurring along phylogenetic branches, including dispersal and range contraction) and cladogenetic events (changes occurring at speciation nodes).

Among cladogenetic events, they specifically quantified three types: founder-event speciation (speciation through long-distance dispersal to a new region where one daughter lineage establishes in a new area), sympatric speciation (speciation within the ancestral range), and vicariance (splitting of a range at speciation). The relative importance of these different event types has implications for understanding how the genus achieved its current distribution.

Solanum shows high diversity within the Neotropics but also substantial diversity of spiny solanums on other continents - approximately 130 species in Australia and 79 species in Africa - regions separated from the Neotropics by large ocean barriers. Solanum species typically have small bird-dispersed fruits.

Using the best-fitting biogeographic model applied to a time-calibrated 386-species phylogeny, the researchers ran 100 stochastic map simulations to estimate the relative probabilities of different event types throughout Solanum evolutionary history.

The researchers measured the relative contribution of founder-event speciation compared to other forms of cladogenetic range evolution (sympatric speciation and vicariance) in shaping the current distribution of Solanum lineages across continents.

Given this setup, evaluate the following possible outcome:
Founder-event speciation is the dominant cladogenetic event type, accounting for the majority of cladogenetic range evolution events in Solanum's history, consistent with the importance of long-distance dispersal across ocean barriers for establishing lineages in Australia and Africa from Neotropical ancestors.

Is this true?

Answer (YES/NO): NO